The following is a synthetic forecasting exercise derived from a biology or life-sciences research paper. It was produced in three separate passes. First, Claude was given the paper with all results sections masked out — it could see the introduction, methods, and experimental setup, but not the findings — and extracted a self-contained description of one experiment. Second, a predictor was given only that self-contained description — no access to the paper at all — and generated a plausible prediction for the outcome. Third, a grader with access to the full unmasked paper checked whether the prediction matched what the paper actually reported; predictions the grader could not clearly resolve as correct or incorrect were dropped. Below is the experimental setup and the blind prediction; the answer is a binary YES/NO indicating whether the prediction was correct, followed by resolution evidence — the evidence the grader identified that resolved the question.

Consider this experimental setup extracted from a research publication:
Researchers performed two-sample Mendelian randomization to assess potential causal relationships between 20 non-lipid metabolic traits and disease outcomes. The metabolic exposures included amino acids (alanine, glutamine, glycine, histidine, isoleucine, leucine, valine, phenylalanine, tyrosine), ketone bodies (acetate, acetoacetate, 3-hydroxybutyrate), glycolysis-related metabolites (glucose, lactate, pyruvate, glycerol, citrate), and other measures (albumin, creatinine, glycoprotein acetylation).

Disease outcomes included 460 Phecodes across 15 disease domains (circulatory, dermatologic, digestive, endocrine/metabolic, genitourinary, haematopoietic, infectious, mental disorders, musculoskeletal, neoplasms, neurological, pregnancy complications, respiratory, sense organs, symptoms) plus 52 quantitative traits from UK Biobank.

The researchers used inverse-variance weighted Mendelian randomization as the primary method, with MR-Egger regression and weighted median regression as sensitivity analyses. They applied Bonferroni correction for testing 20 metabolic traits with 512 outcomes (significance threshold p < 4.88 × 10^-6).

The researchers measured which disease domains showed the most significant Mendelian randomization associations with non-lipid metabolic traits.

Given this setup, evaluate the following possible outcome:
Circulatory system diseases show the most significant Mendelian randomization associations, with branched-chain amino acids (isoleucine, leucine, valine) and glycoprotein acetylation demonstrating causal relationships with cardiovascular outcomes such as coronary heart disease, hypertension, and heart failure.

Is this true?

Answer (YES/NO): NO